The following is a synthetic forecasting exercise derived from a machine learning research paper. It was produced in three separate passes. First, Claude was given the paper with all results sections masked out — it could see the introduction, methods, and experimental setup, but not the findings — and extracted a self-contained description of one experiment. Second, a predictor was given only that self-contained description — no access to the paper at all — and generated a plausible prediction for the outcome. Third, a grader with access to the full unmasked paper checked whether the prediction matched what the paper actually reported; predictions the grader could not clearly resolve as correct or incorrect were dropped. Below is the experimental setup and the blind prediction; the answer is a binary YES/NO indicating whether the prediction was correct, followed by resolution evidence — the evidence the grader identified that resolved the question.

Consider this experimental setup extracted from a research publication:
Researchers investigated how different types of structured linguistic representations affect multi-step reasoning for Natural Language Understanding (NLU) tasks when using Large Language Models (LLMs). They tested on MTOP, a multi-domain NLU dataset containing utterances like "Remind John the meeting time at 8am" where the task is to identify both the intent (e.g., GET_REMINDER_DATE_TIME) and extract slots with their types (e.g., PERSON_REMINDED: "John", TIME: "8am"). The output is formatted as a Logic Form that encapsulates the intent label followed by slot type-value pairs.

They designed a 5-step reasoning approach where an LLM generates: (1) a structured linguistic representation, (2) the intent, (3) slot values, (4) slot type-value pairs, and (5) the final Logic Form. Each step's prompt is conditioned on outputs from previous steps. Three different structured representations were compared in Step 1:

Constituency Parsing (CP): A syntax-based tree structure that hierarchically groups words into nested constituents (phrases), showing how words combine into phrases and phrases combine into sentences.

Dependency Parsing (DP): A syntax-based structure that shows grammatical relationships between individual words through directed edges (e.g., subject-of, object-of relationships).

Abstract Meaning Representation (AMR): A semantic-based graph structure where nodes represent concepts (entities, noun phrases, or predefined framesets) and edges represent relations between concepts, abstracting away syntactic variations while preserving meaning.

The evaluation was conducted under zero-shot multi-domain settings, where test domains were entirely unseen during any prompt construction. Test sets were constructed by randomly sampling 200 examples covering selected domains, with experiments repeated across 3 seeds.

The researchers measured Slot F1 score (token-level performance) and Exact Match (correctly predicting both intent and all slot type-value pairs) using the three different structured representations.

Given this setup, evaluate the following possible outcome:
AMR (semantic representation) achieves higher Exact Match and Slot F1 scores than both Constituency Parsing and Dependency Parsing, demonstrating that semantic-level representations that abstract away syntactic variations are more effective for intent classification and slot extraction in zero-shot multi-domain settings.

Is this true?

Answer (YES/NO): YES